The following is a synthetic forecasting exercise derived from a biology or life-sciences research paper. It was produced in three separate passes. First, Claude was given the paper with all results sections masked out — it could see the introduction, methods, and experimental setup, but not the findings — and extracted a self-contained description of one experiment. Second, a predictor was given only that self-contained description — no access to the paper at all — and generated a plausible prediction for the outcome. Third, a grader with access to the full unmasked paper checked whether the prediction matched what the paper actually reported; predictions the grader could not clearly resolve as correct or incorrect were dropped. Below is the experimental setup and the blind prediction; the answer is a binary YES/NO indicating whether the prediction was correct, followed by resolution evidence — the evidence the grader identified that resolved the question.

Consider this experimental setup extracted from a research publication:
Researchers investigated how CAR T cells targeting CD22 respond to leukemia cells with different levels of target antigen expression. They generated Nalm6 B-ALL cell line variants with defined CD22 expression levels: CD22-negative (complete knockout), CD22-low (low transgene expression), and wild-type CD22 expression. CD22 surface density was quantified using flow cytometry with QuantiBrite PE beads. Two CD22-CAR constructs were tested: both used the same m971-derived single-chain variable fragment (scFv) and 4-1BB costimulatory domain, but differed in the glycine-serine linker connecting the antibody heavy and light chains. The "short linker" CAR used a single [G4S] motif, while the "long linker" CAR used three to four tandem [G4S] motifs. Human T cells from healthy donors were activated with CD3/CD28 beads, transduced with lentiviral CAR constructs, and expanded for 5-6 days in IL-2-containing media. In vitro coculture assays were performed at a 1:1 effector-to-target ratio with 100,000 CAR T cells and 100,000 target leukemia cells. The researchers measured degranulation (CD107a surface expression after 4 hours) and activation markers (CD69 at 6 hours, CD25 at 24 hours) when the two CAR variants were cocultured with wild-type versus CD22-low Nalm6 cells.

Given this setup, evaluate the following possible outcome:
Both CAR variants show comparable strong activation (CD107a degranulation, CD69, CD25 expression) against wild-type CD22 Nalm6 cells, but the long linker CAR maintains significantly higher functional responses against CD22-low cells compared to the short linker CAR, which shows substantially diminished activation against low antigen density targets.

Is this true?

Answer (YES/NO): NO